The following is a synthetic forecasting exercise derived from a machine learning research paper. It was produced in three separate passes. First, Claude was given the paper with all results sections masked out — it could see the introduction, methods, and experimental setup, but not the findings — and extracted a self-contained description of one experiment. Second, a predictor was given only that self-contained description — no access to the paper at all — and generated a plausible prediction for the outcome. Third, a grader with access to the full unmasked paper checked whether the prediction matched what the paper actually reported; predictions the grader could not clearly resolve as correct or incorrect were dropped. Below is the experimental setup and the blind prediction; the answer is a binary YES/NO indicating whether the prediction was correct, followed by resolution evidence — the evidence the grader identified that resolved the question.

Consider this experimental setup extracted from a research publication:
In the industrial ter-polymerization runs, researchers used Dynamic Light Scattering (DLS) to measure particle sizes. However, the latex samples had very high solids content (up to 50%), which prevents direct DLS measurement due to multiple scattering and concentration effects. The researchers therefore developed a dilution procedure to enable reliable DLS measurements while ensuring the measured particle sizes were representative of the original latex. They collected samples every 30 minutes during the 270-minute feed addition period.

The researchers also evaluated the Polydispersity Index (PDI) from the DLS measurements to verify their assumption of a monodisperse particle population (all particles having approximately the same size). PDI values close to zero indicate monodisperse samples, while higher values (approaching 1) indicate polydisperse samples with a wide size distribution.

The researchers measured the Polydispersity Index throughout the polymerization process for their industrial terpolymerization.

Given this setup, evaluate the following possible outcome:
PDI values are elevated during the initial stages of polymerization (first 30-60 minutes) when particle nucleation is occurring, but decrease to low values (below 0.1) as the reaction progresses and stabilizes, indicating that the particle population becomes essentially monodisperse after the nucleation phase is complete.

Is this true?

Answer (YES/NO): NO